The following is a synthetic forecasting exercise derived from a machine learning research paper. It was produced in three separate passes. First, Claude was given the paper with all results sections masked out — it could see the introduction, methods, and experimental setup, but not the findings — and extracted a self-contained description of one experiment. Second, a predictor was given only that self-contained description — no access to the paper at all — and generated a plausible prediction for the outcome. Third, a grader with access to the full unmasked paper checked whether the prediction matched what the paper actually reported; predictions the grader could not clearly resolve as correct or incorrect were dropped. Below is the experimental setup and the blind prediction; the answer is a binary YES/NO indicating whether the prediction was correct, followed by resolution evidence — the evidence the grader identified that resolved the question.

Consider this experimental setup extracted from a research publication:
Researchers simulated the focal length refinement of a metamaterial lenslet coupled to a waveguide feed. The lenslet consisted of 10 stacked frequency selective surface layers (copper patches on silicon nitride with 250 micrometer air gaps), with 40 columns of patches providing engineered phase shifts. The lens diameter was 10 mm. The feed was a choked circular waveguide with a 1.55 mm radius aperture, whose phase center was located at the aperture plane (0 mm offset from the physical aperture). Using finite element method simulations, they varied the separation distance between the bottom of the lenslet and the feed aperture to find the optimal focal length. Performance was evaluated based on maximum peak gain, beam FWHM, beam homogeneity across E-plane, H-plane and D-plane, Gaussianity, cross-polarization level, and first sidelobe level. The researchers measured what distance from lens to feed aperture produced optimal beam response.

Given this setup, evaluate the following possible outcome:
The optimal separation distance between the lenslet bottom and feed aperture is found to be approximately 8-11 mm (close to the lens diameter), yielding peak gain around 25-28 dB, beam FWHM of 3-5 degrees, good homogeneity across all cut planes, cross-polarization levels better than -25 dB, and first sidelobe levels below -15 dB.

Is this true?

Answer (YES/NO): NO